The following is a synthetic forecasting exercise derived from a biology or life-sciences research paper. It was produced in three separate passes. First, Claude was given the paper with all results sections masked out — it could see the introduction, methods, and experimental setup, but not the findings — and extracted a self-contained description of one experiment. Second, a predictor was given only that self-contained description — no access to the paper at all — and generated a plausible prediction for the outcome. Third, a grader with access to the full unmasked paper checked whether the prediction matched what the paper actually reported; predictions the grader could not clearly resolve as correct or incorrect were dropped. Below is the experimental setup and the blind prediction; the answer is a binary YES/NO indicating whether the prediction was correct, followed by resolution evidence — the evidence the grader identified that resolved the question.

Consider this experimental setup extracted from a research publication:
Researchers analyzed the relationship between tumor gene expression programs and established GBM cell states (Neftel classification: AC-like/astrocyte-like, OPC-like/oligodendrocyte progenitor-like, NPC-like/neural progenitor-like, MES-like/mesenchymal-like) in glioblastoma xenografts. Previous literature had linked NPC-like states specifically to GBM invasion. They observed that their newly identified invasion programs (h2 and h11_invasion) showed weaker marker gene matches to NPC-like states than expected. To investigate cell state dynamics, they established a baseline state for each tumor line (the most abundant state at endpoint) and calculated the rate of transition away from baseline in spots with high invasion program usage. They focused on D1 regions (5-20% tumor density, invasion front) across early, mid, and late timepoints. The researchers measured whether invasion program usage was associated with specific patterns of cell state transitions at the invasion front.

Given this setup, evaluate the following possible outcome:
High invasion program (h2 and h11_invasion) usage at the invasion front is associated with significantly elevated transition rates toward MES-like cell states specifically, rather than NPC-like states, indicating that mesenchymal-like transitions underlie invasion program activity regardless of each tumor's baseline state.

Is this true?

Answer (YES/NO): NO